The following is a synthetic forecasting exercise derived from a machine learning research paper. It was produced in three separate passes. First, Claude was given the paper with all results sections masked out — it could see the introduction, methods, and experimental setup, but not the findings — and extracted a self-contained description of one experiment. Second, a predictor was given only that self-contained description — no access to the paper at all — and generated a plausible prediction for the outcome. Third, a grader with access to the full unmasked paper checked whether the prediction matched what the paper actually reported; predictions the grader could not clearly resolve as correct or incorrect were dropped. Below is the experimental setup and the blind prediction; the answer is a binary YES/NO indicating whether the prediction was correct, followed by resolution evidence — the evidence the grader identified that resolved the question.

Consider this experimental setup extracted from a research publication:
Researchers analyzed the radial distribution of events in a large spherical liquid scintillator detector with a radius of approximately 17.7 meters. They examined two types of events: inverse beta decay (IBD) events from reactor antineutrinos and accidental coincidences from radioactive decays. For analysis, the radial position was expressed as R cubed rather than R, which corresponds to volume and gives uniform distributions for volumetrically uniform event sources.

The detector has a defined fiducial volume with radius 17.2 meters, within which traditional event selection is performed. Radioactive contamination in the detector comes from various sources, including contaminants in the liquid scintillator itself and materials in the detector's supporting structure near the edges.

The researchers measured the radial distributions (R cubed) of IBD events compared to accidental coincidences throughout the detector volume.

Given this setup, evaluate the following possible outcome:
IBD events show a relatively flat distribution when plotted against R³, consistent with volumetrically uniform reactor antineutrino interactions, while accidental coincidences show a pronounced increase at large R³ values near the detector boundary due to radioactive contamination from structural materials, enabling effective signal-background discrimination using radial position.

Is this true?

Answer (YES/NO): YES